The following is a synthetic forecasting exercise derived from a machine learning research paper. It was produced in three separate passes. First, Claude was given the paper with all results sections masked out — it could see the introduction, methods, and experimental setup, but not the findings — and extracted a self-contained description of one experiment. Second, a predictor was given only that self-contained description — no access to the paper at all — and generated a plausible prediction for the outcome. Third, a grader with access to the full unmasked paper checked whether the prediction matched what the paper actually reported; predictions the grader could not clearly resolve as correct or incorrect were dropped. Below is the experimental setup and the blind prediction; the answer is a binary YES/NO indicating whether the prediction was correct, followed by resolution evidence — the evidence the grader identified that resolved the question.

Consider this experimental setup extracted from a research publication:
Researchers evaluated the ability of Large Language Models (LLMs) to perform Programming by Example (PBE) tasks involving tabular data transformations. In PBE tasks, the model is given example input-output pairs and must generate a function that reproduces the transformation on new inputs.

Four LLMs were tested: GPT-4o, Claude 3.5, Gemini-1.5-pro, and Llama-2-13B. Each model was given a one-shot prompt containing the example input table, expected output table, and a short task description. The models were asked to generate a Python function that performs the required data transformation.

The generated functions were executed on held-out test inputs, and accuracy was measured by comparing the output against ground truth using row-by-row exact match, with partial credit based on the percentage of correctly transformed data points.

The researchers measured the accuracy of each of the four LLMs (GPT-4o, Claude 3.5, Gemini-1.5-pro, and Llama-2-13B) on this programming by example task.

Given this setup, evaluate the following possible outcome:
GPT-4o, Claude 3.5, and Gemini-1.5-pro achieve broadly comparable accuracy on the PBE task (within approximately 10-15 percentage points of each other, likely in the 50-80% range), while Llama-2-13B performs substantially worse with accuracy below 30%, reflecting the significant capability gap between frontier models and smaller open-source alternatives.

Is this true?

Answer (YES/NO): NO